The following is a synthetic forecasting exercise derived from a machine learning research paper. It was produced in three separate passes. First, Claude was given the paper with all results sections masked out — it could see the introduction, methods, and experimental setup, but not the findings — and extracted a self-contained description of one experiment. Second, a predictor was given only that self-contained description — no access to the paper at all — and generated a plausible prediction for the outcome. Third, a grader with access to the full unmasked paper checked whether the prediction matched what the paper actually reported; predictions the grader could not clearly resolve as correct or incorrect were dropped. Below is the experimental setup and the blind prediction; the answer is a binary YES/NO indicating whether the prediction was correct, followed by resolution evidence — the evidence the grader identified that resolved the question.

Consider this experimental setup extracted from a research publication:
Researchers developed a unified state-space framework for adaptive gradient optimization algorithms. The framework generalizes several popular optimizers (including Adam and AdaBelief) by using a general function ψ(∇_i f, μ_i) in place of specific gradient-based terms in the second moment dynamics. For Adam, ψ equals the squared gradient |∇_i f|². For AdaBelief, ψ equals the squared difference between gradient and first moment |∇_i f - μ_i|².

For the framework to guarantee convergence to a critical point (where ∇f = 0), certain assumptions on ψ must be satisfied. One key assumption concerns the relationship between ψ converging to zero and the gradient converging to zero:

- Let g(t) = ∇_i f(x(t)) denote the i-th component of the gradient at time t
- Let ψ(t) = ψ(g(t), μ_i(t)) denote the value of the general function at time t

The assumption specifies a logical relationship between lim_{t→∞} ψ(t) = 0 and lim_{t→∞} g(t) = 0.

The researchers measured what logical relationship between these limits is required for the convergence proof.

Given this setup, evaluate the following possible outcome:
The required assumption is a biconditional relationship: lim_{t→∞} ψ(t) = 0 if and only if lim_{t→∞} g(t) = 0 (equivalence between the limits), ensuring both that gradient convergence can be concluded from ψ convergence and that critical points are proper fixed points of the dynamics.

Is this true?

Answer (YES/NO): NO